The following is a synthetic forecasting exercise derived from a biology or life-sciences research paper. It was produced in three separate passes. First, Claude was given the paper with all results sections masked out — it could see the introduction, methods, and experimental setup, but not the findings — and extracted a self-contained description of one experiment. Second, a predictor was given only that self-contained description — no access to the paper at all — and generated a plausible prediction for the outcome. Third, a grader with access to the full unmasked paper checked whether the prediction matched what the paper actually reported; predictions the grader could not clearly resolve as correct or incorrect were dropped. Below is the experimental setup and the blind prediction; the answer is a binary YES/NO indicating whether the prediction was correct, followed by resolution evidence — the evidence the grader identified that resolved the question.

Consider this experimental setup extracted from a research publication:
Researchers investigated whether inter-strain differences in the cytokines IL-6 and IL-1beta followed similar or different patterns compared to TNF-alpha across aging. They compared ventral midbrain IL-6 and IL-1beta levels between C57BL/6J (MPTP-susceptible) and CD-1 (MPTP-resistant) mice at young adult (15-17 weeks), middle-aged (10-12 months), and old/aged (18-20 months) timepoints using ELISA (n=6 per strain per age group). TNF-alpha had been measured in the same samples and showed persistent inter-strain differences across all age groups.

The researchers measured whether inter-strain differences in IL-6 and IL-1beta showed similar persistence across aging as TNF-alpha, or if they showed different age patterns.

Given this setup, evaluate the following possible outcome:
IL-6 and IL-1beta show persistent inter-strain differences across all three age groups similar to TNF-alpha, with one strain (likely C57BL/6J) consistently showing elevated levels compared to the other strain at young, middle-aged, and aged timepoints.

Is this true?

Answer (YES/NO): NO